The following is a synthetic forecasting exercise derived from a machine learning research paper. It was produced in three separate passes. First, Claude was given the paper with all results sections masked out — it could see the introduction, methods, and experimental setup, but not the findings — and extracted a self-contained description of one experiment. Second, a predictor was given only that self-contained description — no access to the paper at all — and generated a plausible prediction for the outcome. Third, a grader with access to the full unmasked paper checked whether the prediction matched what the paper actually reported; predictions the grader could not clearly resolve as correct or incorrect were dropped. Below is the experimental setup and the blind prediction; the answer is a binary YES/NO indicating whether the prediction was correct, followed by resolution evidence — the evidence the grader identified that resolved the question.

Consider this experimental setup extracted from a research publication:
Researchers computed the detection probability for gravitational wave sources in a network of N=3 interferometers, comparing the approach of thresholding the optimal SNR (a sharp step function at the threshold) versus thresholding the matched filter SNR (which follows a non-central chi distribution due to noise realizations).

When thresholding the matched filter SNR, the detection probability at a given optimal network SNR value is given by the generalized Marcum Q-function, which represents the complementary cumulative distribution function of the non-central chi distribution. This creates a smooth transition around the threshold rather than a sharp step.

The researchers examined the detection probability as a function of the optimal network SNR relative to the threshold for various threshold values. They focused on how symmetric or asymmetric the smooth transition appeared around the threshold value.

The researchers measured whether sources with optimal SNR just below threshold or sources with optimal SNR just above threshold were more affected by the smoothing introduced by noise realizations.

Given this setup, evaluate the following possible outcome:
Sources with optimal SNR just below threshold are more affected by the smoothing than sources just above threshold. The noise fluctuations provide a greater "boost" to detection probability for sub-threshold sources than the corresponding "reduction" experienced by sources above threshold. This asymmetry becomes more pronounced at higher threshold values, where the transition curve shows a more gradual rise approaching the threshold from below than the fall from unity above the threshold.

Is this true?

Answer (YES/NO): NO